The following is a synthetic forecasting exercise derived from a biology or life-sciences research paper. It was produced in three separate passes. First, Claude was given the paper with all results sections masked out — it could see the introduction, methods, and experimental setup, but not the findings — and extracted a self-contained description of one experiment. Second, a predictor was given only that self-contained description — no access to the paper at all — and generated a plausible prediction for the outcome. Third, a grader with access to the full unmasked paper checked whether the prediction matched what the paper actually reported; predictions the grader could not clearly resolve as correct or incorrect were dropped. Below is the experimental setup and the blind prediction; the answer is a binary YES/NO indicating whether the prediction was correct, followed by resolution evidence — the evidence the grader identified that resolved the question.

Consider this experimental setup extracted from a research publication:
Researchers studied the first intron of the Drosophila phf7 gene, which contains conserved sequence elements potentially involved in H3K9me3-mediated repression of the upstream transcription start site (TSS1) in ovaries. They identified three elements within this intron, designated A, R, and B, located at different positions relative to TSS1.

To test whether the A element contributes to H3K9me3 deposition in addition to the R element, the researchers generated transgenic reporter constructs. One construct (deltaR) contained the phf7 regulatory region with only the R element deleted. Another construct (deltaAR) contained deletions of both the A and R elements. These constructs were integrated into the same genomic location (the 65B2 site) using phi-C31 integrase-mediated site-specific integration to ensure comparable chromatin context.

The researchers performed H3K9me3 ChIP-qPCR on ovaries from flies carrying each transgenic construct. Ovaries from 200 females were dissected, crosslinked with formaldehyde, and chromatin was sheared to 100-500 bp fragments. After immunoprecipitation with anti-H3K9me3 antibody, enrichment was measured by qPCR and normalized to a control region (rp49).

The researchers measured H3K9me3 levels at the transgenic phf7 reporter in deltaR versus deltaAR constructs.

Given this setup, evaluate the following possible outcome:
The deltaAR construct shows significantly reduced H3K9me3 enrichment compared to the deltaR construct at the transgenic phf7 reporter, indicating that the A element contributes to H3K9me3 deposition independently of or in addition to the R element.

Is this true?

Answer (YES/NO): YES